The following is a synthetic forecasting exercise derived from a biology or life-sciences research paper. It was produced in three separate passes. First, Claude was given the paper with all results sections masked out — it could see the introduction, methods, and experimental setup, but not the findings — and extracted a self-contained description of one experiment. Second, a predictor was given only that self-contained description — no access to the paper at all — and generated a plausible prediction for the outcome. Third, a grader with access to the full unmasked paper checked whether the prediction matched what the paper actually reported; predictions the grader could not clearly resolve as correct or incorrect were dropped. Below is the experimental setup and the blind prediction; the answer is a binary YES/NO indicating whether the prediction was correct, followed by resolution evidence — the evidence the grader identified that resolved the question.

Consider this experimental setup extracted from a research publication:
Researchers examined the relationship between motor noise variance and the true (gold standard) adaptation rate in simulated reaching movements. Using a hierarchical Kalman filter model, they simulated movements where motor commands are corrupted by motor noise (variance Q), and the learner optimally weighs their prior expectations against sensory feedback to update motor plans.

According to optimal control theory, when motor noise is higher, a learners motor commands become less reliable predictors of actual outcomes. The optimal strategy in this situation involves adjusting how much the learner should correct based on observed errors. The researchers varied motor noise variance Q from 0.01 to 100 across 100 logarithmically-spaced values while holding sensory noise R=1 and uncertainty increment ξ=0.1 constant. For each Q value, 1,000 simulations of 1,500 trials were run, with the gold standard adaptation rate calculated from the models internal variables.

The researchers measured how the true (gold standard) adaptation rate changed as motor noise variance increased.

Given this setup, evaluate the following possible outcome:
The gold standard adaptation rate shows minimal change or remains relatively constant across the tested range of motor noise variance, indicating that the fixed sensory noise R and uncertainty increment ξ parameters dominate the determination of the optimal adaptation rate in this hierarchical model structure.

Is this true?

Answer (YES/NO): NO